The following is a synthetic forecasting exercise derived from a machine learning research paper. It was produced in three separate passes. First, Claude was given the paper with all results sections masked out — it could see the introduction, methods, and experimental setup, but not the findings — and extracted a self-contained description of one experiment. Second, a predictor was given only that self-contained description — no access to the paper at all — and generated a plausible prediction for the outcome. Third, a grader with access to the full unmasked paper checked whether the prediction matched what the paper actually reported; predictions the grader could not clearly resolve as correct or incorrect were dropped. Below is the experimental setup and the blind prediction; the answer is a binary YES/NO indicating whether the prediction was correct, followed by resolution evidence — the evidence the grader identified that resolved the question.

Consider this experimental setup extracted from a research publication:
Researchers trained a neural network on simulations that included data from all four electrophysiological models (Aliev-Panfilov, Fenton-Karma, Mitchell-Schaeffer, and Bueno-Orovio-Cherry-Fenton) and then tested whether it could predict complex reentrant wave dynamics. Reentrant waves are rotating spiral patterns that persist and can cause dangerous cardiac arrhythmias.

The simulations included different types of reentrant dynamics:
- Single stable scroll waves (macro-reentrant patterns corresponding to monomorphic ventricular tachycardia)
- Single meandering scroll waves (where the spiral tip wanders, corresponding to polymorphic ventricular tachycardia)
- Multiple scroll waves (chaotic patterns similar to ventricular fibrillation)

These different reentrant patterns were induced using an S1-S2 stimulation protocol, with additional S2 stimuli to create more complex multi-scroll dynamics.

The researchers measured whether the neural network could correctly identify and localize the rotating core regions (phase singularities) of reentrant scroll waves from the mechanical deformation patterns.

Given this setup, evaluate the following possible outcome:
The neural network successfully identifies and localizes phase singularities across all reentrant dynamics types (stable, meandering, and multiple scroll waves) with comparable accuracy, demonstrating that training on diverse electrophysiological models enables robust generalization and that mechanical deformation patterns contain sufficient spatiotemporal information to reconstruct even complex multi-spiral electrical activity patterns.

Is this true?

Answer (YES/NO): NO